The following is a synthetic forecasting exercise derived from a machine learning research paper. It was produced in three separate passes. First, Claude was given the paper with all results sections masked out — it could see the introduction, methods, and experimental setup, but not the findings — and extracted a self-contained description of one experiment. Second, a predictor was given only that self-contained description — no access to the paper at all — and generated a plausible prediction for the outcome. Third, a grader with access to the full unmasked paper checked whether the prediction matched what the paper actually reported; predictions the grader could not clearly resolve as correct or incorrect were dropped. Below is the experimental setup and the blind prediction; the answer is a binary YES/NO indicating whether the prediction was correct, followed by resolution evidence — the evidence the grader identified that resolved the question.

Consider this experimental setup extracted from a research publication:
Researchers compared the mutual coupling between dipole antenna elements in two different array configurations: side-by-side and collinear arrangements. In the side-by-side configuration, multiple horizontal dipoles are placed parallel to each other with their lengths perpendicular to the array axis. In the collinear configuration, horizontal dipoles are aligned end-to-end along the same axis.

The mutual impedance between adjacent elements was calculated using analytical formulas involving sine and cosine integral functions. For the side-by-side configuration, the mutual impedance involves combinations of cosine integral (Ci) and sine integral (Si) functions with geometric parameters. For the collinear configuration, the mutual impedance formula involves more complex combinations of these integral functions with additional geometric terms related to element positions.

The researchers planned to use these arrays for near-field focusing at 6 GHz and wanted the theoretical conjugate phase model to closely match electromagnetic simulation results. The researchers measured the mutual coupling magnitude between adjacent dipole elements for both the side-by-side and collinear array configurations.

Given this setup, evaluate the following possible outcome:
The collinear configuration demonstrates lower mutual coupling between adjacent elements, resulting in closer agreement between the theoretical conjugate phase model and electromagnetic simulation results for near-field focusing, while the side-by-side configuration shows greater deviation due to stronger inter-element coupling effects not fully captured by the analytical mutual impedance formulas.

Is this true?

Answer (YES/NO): NO